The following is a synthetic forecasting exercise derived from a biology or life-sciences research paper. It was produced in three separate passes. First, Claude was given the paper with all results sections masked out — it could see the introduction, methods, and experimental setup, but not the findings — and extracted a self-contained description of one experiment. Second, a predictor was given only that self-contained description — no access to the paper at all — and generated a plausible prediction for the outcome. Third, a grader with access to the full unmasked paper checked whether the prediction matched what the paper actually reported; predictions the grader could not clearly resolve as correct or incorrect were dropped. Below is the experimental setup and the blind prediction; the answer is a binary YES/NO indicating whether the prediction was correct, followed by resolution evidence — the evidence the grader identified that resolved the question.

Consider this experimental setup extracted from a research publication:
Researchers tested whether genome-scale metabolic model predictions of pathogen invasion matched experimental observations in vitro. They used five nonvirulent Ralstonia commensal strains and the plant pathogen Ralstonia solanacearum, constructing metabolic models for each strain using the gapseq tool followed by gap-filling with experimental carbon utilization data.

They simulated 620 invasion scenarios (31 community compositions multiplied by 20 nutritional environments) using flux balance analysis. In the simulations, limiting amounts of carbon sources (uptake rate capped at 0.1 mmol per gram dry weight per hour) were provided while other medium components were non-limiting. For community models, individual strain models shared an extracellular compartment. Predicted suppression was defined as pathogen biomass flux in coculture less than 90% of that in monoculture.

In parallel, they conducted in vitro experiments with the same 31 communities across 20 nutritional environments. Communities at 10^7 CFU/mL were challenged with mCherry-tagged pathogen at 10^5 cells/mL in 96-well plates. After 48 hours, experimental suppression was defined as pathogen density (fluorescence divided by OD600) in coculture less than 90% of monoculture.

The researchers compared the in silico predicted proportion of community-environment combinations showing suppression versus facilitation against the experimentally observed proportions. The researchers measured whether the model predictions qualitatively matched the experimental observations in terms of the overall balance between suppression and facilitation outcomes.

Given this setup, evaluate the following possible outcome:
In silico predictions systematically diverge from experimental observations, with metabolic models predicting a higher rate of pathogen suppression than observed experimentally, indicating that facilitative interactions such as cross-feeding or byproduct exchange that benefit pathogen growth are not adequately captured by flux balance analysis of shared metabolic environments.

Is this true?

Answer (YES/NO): NO